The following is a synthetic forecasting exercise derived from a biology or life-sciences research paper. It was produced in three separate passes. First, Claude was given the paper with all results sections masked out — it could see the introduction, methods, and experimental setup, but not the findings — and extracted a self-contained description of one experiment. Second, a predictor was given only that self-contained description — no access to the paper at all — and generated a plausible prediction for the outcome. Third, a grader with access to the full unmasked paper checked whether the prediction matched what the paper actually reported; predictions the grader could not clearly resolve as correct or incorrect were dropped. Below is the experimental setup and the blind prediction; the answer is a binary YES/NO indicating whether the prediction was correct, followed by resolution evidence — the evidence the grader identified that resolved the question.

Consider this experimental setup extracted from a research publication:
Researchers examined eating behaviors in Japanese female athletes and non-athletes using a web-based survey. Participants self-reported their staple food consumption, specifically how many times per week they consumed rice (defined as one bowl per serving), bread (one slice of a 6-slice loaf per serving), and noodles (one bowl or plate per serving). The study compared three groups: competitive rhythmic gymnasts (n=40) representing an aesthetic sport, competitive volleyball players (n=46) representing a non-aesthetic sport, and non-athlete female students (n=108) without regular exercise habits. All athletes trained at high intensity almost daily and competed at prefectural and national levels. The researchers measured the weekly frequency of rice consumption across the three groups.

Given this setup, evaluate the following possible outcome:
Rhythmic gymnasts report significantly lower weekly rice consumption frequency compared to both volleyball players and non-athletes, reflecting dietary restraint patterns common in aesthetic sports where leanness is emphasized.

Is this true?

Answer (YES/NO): NO